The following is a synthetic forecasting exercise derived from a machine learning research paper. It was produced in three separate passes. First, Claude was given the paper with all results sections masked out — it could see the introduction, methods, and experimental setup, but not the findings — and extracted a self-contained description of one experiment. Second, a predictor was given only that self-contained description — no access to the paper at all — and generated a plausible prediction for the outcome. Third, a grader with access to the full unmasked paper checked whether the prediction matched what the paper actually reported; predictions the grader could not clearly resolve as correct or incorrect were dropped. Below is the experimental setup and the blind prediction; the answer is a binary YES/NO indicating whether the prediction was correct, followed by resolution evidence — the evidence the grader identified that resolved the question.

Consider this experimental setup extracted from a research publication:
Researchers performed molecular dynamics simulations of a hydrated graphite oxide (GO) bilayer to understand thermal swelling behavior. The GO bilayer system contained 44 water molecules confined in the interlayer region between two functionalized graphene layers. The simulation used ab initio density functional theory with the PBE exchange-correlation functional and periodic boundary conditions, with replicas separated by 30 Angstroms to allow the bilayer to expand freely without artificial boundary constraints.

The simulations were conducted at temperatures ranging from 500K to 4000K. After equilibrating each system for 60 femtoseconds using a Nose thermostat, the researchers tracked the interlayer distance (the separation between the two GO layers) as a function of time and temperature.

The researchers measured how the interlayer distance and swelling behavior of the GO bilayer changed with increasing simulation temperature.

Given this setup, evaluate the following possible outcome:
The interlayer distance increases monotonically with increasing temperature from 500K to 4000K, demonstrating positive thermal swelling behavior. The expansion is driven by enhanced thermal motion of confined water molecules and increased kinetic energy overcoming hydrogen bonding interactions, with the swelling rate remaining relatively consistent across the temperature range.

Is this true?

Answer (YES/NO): NO